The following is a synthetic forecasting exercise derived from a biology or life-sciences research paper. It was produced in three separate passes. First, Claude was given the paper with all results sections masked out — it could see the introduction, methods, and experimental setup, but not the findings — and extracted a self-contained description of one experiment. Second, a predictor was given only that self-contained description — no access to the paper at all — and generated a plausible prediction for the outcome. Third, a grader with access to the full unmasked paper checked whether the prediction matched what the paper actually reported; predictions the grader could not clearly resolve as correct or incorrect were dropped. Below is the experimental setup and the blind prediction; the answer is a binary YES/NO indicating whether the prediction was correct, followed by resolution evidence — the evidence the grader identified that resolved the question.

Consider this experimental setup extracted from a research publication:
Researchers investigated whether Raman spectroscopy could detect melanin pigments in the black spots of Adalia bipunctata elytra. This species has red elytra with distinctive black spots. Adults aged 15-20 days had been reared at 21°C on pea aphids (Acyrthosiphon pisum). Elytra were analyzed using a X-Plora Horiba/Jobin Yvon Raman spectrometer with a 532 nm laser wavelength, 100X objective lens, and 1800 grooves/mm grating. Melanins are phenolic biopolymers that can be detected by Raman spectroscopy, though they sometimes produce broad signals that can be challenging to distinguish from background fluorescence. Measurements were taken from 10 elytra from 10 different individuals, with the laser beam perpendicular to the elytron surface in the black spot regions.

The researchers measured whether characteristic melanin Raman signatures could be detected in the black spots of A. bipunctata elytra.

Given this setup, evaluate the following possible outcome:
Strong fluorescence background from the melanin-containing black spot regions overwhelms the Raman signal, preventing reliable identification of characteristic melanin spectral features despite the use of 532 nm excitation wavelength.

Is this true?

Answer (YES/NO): NO